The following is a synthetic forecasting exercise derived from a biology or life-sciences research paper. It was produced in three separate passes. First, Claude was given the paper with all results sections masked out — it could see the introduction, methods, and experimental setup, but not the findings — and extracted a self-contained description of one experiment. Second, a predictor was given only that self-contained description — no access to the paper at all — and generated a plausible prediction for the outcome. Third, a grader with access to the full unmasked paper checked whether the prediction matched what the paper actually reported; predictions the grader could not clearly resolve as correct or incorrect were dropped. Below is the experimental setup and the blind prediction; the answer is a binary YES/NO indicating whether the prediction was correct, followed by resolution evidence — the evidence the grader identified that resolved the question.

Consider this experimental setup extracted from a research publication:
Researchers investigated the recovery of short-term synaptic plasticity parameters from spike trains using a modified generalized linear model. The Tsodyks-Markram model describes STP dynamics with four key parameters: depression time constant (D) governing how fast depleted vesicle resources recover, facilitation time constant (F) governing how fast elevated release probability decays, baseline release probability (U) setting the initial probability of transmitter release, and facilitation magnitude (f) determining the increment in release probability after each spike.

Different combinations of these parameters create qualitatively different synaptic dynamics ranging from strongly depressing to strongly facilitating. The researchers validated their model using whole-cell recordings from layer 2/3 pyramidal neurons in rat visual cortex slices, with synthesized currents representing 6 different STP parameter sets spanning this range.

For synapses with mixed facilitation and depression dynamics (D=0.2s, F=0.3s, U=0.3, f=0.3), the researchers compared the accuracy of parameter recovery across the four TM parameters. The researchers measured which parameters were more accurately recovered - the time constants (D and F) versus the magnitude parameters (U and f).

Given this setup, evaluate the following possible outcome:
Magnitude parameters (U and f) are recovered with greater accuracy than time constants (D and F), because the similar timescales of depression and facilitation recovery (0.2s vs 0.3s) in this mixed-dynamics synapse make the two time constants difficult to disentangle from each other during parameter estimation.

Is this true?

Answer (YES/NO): NO